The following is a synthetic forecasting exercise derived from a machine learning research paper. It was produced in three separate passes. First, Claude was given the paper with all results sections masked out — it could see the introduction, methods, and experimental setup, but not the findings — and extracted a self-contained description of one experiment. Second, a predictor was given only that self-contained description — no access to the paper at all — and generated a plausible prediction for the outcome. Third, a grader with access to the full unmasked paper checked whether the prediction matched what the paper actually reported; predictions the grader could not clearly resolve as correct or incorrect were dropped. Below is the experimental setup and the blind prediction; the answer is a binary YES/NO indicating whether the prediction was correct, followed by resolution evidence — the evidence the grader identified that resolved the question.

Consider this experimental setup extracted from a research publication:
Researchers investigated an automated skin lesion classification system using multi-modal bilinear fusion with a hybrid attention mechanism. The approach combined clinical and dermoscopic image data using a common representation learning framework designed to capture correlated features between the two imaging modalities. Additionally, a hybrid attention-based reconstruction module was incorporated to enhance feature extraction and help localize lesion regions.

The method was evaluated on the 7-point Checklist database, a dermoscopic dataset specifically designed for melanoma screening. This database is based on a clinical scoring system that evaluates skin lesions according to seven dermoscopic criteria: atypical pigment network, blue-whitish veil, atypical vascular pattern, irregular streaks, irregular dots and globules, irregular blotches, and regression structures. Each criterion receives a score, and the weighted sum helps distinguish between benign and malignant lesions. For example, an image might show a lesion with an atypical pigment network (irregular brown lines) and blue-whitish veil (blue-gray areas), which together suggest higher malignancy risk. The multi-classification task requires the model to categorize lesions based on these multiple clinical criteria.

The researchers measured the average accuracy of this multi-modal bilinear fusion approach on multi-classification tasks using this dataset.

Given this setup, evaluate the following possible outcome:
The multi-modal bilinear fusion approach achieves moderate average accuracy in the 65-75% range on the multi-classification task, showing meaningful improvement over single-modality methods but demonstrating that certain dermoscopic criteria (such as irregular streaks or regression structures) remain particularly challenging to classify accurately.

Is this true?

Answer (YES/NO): NO